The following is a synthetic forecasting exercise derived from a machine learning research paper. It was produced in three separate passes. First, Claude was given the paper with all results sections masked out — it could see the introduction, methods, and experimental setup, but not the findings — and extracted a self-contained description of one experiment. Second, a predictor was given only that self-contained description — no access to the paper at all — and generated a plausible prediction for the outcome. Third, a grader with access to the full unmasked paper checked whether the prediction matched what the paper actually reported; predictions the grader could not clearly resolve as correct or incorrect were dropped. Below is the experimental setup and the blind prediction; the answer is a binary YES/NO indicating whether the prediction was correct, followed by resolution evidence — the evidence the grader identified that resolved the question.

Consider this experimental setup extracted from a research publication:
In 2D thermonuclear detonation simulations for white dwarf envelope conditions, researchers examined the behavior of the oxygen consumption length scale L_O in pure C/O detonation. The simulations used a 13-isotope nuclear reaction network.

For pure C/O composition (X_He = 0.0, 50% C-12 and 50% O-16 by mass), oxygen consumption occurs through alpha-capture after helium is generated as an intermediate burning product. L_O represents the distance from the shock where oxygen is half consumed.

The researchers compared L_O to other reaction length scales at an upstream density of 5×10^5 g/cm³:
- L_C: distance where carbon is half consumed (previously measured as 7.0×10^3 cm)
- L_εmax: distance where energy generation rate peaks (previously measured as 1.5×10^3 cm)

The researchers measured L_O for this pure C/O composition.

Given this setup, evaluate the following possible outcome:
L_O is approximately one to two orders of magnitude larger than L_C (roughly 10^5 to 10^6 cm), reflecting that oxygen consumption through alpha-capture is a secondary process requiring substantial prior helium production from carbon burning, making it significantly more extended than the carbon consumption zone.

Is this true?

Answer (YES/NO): NO